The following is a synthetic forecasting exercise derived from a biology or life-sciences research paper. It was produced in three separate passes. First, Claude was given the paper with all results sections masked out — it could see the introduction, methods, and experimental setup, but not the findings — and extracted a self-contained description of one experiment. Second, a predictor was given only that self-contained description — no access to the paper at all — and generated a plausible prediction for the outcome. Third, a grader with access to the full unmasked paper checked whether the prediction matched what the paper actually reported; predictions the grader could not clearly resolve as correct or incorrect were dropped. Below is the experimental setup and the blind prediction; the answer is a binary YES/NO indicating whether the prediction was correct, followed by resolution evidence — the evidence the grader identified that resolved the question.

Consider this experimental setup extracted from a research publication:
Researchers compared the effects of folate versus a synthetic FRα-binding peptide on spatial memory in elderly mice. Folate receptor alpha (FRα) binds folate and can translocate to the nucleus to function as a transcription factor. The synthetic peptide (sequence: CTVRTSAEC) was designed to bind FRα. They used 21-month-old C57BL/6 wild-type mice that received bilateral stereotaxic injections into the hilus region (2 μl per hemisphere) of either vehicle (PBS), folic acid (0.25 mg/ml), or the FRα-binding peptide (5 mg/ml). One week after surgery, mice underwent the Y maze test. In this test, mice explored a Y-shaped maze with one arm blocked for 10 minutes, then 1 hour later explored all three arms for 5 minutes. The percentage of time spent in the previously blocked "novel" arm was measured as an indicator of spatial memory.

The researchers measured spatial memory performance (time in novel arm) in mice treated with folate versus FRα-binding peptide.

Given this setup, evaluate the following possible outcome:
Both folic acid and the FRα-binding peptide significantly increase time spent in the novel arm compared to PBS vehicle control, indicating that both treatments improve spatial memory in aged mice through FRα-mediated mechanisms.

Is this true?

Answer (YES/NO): NO